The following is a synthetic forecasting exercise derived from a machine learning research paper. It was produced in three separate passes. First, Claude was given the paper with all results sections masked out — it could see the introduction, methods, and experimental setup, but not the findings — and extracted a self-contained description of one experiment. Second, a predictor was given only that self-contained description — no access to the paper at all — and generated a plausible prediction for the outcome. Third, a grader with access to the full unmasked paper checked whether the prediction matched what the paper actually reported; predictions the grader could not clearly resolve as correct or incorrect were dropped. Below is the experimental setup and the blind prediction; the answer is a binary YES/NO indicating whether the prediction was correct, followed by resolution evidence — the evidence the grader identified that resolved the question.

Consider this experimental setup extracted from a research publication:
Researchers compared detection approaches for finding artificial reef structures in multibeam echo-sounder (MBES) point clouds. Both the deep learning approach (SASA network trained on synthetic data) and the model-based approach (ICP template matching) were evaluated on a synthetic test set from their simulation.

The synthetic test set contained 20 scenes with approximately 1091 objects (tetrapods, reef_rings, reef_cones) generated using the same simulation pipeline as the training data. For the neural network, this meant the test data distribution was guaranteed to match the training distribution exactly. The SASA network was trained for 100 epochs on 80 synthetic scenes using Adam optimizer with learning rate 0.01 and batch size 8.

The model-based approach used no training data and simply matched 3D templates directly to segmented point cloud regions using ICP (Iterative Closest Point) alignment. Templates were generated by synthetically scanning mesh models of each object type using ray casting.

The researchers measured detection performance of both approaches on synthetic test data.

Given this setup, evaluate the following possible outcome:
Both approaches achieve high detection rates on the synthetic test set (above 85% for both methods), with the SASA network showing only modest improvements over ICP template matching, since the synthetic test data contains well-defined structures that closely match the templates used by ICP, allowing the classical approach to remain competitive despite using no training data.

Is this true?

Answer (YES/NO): YES